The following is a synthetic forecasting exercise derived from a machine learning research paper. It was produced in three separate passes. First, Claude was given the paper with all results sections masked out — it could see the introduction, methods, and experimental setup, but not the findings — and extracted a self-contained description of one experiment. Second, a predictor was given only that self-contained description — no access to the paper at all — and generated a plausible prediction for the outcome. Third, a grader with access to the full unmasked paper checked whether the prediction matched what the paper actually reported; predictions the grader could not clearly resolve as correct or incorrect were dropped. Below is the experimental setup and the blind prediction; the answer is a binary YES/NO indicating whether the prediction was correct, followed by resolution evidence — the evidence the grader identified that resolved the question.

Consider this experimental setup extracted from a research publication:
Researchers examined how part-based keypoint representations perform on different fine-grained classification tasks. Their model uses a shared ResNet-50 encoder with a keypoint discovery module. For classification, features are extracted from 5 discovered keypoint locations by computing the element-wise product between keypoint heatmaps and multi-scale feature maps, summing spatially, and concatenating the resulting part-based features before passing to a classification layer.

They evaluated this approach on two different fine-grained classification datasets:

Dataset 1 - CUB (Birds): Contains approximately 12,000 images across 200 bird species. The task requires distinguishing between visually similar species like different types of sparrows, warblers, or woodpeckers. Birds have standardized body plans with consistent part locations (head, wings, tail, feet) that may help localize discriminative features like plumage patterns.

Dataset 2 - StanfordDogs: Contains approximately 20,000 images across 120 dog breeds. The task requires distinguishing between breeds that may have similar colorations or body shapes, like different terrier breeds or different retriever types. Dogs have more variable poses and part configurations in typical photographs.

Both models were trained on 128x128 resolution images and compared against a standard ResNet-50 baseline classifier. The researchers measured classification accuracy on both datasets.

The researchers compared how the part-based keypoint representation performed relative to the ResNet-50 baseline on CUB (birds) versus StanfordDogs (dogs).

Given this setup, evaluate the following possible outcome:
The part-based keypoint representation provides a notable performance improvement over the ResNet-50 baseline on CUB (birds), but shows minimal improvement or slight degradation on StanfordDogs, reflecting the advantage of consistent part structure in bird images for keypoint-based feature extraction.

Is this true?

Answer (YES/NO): NO